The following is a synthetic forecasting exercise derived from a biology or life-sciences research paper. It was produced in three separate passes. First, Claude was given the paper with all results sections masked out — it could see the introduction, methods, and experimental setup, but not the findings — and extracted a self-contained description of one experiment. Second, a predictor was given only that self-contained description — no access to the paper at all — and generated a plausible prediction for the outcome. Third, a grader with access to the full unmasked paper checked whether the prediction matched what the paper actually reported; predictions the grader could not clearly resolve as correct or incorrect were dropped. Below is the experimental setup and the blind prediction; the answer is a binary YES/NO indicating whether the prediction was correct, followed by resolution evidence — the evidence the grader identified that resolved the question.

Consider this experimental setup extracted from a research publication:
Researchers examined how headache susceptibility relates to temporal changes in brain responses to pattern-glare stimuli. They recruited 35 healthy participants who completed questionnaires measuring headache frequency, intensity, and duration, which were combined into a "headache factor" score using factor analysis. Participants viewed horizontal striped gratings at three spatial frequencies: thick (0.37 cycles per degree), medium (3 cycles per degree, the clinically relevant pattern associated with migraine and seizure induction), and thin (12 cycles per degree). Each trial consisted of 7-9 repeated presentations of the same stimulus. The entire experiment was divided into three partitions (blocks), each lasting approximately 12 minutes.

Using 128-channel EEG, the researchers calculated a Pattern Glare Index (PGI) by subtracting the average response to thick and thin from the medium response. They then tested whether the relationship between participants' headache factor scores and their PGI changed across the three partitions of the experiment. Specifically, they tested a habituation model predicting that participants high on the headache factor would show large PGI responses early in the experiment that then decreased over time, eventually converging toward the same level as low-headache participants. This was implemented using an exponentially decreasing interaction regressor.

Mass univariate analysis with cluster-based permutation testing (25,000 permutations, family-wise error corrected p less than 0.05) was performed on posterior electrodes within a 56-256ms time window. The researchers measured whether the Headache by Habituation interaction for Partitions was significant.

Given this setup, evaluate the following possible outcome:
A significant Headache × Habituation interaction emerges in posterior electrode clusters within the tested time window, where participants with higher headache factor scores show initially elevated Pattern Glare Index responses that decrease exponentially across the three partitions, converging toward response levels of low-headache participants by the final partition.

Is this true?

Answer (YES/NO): YES